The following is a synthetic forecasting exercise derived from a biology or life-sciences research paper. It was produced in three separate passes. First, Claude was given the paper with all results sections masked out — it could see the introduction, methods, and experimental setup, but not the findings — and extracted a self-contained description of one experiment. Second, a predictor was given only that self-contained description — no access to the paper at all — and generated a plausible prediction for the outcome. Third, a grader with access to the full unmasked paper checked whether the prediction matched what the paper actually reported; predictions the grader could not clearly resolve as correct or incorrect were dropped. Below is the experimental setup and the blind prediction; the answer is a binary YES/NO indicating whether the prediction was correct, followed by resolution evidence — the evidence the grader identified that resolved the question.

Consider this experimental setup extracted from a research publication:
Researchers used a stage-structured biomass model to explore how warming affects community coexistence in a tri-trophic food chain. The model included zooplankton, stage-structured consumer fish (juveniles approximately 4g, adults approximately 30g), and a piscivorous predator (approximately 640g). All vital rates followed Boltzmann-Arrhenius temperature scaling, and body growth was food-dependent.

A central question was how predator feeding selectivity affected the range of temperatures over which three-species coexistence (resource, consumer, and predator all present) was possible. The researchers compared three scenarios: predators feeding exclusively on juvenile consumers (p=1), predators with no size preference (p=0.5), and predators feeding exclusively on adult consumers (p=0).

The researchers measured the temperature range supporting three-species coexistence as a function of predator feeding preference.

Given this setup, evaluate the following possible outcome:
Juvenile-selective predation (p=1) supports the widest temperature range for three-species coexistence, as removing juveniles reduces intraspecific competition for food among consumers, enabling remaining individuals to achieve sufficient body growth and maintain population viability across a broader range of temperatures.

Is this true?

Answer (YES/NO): NO